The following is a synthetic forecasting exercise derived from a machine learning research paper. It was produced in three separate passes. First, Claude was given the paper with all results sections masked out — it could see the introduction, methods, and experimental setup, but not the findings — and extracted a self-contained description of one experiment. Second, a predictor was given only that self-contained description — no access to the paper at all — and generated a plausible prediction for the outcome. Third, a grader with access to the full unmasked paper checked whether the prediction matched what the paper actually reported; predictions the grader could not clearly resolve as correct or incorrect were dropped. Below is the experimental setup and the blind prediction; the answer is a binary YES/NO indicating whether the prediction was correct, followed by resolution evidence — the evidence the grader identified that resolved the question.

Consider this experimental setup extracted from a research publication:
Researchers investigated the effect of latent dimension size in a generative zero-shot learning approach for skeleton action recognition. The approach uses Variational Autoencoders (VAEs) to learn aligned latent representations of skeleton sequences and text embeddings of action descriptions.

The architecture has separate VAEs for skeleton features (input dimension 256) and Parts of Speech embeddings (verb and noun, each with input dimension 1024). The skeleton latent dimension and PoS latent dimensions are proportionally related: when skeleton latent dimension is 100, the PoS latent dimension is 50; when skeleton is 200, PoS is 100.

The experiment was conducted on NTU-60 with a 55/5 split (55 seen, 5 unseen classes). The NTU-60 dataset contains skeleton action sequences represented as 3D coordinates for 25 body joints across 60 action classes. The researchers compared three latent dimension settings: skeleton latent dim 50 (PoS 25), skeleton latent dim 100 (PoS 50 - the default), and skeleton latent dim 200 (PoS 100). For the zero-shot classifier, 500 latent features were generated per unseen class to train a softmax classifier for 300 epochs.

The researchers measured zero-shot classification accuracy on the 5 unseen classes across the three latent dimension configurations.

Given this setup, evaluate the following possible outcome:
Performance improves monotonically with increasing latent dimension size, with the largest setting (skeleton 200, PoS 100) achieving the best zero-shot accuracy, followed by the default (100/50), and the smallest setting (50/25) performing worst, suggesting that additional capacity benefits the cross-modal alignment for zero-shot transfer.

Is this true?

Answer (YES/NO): NO